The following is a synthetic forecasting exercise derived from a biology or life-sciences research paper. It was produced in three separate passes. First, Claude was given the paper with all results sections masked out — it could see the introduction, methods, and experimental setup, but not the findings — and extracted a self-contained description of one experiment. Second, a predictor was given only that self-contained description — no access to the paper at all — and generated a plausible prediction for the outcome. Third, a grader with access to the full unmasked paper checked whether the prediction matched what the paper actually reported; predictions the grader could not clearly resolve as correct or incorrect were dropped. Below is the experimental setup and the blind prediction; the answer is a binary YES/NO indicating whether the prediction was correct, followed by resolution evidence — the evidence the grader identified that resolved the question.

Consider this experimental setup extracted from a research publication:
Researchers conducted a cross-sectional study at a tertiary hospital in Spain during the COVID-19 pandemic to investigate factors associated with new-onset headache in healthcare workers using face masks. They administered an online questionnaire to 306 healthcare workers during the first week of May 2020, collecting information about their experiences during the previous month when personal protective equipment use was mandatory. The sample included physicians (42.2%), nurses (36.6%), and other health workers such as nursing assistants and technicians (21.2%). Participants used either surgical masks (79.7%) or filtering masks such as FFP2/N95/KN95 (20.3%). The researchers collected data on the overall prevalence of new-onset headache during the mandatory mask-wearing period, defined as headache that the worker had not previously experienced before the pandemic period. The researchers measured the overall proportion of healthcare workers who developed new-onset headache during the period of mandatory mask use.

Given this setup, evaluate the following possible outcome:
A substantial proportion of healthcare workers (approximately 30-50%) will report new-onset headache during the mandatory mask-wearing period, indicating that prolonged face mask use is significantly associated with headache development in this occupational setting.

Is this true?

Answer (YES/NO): NO